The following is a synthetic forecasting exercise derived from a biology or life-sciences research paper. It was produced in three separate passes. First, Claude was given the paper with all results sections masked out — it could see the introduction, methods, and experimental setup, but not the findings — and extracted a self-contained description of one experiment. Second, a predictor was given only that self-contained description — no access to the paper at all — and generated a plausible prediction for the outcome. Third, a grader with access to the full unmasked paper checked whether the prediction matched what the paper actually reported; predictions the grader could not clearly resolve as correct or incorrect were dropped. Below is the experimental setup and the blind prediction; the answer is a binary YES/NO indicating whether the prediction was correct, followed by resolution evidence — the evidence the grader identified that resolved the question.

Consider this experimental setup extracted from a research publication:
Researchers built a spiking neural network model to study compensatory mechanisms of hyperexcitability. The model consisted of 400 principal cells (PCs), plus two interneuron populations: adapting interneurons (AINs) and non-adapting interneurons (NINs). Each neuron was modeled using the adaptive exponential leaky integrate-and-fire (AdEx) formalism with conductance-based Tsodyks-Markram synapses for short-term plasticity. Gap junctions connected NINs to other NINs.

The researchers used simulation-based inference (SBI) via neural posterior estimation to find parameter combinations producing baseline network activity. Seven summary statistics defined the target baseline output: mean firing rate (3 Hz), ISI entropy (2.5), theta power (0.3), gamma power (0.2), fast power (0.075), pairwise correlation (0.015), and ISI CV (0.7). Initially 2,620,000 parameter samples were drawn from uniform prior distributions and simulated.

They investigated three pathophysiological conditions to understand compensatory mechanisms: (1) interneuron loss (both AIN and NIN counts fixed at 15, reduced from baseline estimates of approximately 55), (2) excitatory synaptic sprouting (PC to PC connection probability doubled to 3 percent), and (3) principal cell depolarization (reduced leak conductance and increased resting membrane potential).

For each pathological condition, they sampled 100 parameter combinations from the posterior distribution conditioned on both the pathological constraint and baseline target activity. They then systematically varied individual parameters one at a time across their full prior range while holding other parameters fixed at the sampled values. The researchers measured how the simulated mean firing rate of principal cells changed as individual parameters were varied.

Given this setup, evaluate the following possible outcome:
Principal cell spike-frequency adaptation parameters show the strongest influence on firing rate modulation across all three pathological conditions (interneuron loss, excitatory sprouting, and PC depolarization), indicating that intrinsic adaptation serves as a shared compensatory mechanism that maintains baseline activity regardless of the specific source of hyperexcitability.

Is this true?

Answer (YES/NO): NO